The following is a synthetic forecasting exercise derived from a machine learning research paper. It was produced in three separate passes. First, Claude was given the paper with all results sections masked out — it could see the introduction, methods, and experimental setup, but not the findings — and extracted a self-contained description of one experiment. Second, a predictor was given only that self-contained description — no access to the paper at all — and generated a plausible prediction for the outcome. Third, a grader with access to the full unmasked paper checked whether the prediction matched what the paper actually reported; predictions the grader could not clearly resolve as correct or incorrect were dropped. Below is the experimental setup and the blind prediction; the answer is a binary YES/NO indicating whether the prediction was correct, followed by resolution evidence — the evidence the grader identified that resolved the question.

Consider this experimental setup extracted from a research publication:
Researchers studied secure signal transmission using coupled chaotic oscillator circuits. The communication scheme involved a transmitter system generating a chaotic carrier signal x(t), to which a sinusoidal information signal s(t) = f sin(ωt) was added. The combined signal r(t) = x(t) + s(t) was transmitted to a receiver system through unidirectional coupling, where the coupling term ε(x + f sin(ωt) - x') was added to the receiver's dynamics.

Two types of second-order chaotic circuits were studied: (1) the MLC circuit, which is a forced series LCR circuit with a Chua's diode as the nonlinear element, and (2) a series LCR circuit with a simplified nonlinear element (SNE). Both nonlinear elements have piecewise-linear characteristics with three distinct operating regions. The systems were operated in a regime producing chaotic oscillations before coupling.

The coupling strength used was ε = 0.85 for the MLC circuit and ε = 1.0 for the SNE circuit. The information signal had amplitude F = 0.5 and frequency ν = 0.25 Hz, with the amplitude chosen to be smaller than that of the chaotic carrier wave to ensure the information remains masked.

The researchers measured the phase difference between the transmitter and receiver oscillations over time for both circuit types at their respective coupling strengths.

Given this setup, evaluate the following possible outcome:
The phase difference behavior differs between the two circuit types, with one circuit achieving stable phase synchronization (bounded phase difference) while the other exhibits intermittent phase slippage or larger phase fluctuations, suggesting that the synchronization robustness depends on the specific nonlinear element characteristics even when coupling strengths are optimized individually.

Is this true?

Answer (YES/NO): NO